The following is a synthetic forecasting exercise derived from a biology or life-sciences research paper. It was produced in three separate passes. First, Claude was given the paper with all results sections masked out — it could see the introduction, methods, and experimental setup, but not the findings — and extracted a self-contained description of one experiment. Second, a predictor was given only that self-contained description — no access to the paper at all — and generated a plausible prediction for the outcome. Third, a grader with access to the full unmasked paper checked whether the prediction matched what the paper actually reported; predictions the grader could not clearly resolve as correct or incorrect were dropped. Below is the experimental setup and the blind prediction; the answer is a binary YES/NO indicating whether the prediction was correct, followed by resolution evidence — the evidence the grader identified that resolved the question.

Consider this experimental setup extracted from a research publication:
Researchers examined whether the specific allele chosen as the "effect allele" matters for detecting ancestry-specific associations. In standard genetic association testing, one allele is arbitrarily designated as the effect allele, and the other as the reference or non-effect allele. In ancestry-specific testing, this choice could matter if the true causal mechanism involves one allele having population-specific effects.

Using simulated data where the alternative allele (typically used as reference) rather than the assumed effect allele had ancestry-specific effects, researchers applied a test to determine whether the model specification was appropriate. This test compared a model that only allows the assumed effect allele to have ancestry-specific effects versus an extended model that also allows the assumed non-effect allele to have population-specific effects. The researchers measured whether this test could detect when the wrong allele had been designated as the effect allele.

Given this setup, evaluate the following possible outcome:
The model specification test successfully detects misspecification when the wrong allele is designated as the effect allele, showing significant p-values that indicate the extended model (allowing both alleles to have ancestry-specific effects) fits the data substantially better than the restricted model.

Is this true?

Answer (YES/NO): YES